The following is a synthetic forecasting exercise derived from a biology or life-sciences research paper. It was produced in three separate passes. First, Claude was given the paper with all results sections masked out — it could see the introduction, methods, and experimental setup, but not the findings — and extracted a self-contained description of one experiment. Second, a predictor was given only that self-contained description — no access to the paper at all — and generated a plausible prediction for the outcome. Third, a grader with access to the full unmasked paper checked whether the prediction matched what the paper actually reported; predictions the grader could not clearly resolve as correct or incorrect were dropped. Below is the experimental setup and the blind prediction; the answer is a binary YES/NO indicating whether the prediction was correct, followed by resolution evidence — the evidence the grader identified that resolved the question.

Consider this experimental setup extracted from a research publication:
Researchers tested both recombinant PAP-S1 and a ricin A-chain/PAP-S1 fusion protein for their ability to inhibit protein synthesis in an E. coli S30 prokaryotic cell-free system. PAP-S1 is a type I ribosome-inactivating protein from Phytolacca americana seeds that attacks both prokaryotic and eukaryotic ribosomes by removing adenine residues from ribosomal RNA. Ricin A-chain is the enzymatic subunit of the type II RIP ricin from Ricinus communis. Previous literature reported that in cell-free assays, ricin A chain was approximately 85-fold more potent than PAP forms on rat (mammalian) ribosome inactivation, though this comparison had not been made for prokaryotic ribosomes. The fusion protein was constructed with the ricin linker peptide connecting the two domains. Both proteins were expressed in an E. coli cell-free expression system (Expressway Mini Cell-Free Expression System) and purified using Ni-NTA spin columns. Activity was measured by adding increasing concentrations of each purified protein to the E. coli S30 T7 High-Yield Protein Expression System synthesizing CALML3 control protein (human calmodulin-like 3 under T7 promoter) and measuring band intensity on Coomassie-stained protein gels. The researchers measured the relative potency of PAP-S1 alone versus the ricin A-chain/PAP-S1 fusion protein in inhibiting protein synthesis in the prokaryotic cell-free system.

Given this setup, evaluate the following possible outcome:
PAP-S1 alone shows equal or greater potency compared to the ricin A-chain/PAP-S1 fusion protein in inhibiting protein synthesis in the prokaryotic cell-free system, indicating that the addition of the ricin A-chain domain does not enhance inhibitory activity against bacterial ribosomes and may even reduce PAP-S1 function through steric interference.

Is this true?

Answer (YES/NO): YES